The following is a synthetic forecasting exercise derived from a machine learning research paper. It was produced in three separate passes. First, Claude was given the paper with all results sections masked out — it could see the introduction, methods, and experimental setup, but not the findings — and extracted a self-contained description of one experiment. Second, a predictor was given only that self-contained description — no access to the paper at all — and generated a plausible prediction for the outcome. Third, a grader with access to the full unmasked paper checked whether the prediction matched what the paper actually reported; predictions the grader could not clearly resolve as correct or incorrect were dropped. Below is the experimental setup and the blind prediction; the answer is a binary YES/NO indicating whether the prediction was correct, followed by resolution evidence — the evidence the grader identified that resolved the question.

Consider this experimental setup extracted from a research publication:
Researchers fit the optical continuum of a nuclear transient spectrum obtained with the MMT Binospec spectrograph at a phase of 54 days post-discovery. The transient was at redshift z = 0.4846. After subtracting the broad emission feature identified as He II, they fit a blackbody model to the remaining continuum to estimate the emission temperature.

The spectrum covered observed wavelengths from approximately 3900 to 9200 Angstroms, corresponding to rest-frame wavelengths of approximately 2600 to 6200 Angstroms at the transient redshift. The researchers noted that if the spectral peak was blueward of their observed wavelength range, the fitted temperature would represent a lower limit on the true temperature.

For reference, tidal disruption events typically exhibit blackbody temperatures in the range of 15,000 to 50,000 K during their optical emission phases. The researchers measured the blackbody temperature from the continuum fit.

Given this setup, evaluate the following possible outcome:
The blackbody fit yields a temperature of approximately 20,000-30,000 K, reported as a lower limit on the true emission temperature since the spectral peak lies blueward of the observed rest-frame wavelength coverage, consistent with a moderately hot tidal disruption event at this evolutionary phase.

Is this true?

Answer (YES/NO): YES